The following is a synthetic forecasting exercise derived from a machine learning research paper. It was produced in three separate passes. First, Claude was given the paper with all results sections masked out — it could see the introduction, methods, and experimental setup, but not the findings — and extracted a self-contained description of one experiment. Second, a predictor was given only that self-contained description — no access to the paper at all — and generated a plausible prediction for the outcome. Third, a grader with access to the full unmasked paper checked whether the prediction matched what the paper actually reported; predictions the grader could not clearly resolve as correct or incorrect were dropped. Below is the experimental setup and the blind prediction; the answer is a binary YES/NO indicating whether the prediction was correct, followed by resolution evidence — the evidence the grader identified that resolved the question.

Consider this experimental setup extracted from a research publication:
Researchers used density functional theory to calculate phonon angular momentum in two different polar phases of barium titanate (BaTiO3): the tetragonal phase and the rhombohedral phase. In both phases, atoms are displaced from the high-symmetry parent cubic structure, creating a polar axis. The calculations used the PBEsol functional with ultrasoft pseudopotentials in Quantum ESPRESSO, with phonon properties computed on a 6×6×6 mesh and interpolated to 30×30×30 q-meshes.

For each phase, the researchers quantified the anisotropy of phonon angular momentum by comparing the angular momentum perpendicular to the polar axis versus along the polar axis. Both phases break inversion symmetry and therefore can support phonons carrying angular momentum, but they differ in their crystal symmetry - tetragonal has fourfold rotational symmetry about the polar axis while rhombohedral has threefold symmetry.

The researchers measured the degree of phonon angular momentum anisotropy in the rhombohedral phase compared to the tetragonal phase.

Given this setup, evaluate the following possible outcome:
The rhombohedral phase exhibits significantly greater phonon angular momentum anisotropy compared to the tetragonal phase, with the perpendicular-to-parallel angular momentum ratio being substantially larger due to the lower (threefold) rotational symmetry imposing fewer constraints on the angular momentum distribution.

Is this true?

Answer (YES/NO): NO